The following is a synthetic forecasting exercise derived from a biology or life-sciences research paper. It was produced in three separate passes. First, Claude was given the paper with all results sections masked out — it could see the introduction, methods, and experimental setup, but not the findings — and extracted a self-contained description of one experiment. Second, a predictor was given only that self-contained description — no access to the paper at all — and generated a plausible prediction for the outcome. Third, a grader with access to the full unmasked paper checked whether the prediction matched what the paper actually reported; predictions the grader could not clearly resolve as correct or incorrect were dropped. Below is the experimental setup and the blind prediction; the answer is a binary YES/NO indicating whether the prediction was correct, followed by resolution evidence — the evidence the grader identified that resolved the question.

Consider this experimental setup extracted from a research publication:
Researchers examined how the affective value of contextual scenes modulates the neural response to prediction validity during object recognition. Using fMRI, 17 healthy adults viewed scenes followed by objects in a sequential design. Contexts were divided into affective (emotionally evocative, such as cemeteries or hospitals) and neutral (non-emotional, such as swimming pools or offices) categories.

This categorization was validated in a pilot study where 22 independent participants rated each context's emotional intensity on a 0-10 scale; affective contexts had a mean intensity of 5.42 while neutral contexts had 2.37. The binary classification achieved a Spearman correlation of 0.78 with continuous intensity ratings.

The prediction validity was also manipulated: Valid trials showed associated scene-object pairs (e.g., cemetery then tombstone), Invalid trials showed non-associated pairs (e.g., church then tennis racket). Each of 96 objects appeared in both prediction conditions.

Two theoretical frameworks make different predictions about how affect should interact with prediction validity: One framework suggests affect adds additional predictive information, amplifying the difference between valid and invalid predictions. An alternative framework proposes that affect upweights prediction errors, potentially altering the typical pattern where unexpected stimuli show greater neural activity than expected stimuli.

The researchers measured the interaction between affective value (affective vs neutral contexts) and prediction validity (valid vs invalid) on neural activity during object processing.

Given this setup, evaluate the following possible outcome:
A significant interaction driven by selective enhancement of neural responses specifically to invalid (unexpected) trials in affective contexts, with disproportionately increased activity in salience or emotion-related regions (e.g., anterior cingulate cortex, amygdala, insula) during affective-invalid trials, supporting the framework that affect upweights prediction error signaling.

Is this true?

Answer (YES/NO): NO